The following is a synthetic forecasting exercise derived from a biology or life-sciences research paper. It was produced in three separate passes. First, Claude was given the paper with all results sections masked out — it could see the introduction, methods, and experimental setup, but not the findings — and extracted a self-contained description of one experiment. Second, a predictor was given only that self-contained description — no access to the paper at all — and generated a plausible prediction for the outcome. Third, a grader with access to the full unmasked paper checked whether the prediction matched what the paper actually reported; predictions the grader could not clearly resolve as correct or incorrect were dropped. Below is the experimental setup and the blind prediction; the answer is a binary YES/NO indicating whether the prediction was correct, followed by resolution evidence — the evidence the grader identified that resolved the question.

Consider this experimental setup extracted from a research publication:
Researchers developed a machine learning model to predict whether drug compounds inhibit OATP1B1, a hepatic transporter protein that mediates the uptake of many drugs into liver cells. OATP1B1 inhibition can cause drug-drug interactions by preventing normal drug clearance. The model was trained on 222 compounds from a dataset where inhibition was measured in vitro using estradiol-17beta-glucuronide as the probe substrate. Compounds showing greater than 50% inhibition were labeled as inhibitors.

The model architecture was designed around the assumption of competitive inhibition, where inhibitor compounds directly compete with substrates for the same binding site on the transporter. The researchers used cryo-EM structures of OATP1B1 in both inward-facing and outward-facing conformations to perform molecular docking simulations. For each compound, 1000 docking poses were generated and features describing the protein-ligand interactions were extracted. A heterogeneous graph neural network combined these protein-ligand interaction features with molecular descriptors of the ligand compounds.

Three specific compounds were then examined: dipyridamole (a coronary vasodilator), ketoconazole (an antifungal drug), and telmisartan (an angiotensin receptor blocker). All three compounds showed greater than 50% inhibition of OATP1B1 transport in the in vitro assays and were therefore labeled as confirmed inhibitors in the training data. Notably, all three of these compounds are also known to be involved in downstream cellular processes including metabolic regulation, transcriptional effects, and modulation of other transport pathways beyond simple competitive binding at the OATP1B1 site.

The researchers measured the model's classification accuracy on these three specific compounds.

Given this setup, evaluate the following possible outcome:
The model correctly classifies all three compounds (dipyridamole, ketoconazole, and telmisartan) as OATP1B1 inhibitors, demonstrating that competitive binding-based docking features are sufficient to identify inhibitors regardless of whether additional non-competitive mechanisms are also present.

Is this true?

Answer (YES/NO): NO